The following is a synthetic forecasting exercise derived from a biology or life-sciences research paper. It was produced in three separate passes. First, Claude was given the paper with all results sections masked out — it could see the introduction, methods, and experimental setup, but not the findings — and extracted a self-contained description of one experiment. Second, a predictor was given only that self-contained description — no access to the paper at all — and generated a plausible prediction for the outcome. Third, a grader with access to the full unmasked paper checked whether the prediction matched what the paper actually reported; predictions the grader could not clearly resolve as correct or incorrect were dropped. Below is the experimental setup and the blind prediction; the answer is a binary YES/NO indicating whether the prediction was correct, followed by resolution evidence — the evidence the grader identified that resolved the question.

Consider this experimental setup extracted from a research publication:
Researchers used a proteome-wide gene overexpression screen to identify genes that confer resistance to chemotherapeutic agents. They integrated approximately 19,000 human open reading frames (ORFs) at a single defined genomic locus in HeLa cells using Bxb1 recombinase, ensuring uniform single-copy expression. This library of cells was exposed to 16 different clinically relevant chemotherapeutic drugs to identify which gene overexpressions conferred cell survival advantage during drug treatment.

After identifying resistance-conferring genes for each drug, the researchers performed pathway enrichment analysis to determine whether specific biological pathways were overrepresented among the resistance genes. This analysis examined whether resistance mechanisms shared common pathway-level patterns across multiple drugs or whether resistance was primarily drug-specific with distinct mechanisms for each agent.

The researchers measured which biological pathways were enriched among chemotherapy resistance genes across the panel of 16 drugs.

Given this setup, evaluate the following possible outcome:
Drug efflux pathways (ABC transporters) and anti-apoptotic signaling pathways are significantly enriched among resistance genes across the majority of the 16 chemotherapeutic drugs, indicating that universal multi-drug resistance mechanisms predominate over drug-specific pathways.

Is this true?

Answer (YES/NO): NO